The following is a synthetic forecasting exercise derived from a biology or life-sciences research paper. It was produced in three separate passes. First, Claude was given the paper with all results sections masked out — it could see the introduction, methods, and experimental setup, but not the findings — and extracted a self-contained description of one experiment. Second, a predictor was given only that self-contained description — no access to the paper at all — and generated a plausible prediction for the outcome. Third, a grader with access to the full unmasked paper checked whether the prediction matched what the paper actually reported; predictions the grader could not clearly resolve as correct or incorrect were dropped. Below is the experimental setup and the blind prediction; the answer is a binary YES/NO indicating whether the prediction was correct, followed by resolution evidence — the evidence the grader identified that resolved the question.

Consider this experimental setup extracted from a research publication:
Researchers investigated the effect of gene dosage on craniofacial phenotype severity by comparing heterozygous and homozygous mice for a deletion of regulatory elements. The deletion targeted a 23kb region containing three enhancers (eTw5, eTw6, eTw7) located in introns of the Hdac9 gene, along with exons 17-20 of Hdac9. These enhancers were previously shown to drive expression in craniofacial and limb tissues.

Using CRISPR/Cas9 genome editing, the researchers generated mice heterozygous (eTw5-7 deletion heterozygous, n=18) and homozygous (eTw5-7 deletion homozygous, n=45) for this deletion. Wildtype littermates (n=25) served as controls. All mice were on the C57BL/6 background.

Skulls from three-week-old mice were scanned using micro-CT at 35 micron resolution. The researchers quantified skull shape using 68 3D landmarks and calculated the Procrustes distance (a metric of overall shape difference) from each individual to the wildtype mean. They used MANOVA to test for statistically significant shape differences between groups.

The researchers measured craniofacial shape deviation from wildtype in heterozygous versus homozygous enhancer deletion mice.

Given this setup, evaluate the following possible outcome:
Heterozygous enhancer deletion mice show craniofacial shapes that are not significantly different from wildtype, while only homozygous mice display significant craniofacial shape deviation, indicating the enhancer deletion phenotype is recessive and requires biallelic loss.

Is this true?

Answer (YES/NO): NO